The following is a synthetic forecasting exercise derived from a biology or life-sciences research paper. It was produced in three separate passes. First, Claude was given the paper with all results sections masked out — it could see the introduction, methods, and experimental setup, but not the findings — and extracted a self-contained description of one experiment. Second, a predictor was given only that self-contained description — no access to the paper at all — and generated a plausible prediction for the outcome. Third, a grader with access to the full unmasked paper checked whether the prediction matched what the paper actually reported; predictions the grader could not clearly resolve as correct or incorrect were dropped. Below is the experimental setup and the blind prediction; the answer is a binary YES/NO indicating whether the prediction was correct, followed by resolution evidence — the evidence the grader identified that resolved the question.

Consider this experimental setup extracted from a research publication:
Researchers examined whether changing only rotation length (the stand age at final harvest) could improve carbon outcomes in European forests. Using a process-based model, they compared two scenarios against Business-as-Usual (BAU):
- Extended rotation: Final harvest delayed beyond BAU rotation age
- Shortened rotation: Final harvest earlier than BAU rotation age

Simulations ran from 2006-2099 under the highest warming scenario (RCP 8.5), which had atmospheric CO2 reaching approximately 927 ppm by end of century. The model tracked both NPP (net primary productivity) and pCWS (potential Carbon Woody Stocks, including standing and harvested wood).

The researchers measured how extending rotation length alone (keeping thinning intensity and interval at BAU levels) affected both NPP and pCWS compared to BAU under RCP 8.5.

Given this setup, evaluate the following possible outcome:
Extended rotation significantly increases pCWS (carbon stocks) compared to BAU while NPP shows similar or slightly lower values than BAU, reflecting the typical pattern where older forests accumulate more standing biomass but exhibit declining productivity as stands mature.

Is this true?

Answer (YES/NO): NO